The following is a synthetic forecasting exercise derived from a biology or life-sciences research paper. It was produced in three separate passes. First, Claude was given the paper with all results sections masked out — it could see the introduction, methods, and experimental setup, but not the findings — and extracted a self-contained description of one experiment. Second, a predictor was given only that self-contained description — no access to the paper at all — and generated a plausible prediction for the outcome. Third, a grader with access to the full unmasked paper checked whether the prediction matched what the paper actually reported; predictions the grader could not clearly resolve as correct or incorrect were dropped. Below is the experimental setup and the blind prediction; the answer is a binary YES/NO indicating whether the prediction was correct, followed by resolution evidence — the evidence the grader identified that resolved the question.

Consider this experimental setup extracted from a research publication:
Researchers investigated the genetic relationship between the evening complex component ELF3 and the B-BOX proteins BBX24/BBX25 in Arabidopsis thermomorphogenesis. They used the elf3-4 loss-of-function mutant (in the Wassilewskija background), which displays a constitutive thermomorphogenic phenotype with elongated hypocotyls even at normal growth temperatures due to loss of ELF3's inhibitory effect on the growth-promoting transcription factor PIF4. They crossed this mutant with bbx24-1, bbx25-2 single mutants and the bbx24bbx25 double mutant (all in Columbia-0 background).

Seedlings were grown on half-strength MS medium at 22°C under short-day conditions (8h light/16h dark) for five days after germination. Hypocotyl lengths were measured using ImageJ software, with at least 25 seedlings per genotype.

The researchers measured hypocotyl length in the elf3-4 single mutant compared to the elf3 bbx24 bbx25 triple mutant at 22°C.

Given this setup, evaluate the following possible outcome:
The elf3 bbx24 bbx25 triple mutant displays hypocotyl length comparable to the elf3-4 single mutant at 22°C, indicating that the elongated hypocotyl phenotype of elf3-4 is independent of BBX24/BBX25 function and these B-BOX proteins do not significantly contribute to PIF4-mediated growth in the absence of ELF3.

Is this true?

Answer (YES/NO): NO